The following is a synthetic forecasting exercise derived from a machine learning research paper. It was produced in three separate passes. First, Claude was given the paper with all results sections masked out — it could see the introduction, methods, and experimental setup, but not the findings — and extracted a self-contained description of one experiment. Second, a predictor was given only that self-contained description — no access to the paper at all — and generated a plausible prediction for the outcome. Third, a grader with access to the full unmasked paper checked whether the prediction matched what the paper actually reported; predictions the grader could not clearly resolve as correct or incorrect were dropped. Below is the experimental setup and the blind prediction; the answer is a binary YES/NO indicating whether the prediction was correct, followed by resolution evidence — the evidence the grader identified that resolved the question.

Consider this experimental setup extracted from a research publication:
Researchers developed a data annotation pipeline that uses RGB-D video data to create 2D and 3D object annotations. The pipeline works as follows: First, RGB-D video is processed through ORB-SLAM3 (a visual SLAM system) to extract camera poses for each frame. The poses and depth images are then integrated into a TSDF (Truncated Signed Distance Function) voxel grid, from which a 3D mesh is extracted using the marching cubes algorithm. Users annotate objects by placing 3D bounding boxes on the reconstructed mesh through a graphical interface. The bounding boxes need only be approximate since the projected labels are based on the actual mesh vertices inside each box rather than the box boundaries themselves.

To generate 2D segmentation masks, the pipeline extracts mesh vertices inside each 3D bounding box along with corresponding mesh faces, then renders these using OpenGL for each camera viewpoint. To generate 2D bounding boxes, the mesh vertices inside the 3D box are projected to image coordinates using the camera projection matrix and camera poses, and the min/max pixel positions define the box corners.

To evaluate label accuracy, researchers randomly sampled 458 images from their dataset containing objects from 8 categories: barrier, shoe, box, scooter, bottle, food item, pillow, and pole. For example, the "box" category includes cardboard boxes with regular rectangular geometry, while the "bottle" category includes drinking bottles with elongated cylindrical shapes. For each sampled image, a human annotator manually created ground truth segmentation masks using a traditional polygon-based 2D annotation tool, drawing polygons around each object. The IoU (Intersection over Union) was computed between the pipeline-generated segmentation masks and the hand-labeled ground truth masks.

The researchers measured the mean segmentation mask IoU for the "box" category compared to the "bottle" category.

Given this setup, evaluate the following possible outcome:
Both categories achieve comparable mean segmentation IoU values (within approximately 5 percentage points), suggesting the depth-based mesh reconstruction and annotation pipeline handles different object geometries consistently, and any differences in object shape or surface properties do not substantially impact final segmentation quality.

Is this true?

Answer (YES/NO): NO